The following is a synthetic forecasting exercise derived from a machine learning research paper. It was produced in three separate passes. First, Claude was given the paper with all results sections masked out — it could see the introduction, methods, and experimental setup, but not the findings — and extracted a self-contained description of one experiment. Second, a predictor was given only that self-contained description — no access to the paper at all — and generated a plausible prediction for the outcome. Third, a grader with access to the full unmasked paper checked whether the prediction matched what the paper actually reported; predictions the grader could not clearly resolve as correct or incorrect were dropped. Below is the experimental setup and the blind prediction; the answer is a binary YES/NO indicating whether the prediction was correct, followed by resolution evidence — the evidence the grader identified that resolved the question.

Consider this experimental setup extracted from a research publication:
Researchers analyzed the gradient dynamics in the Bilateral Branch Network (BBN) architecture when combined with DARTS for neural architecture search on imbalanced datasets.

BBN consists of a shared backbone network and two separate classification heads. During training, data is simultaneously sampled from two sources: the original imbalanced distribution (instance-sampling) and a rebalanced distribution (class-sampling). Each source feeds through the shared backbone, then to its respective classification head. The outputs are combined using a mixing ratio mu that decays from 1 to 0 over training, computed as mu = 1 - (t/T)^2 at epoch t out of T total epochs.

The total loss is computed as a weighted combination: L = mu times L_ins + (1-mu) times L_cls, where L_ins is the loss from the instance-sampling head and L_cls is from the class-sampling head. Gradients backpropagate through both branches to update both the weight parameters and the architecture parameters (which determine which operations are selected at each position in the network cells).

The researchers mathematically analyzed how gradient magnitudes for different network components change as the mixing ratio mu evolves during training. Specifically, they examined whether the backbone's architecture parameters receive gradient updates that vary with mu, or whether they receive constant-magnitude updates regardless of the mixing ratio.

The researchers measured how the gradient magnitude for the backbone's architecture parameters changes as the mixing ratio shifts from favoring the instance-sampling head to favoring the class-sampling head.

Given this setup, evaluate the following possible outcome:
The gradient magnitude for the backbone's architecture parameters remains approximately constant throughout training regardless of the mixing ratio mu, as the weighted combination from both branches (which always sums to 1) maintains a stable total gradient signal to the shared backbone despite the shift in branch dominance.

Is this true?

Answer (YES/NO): YES